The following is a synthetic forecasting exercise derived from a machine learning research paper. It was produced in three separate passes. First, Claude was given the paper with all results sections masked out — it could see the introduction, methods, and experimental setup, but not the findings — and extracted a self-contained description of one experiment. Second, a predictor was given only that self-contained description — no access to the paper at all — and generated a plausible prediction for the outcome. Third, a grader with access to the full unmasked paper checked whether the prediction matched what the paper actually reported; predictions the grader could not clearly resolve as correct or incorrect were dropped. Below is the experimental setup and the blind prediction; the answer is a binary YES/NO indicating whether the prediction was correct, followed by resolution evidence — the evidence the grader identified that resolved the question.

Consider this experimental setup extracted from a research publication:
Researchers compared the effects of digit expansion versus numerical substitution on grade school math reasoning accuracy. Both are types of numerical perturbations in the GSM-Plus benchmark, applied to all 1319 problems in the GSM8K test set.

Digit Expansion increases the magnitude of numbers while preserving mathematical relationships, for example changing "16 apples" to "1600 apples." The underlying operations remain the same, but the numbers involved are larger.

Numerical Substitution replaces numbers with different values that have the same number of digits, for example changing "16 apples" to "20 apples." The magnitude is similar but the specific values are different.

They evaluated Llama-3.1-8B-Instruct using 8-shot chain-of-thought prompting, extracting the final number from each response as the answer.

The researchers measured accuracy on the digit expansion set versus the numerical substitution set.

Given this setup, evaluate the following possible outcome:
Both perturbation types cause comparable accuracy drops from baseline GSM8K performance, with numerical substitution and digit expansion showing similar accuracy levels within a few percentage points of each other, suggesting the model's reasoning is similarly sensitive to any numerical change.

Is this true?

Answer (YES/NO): YES